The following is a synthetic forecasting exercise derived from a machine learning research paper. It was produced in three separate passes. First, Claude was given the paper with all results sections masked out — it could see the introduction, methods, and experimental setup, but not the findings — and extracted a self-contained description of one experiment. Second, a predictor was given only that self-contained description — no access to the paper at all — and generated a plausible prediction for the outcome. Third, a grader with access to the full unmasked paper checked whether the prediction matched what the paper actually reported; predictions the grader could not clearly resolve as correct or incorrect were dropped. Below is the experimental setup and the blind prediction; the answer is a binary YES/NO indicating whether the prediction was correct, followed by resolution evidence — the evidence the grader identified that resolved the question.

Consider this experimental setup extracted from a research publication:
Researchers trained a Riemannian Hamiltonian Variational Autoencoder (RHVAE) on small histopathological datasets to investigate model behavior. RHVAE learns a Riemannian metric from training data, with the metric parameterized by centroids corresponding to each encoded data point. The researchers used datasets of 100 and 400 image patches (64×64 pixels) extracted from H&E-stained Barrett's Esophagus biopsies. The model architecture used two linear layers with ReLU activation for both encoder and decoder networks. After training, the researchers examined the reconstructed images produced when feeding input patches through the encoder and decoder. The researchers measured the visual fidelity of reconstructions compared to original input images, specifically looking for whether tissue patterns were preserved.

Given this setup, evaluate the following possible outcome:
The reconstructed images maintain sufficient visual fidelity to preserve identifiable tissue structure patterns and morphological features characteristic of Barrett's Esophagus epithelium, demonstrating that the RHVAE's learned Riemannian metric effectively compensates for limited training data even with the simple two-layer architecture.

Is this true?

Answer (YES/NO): NO